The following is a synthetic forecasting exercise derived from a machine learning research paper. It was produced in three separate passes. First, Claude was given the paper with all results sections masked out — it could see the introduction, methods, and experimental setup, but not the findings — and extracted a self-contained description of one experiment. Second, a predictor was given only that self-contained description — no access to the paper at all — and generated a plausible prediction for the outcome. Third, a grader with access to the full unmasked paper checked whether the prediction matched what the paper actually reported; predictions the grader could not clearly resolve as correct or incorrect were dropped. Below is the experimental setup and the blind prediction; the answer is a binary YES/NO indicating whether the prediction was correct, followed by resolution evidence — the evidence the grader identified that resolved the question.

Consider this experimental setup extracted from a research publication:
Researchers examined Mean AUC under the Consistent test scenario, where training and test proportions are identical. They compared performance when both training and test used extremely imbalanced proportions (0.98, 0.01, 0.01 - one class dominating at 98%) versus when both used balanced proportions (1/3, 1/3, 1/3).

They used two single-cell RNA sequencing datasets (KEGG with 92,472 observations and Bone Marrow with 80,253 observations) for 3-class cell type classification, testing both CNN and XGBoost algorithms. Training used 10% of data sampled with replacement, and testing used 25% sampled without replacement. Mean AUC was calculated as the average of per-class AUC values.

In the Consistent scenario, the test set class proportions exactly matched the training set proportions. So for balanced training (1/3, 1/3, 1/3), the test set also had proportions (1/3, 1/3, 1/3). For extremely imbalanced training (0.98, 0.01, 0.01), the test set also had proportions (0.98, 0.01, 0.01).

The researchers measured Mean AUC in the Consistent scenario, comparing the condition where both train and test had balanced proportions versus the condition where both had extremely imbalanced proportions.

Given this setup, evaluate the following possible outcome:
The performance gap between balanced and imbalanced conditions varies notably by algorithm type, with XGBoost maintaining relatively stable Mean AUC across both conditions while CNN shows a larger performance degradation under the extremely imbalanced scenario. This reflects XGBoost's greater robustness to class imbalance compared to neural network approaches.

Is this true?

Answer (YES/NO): YES